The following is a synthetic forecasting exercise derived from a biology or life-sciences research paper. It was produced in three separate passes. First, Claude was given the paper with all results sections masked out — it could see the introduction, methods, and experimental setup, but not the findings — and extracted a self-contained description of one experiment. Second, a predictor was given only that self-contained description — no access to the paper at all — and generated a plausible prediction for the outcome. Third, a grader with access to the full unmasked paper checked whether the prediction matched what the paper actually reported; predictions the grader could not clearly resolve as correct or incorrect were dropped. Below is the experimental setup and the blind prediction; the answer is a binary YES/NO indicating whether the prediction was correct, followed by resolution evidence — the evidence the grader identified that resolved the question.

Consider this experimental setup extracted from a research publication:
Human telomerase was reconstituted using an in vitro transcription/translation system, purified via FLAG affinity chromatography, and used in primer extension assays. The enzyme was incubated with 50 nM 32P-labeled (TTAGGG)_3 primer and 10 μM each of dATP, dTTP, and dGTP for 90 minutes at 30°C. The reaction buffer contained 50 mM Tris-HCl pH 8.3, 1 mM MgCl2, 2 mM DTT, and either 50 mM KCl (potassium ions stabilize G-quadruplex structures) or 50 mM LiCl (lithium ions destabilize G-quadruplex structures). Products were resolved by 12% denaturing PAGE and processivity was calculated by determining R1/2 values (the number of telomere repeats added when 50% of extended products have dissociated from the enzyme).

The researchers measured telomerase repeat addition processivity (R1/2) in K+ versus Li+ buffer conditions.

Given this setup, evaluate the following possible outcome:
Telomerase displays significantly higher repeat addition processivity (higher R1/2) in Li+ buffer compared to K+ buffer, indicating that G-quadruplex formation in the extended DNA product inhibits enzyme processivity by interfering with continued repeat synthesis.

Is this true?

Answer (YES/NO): NO